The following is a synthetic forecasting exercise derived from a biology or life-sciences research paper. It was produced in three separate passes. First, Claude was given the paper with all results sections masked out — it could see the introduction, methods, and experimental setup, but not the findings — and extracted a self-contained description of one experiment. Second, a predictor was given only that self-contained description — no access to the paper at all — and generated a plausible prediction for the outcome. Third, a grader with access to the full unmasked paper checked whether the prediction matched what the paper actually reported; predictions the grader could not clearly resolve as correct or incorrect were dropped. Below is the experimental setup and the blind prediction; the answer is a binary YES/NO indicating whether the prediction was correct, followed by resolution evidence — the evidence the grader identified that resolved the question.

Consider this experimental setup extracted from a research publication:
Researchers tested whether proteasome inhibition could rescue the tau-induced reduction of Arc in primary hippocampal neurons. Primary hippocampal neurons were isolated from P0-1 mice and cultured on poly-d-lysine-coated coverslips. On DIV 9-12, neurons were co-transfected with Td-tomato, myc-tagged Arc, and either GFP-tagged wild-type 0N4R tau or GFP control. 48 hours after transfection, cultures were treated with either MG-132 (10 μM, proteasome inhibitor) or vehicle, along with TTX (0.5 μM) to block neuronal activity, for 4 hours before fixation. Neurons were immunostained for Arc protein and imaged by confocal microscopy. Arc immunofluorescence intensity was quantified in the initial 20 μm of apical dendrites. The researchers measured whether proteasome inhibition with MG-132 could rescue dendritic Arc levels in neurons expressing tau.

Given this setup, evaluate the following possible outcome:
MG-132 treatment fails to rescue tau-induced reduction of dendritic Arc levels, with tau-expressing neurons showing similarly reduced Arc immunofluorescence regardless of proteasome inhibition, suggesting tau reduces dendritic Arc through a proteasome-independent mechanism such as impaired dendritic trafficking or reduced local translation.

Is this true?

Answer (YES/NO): NO